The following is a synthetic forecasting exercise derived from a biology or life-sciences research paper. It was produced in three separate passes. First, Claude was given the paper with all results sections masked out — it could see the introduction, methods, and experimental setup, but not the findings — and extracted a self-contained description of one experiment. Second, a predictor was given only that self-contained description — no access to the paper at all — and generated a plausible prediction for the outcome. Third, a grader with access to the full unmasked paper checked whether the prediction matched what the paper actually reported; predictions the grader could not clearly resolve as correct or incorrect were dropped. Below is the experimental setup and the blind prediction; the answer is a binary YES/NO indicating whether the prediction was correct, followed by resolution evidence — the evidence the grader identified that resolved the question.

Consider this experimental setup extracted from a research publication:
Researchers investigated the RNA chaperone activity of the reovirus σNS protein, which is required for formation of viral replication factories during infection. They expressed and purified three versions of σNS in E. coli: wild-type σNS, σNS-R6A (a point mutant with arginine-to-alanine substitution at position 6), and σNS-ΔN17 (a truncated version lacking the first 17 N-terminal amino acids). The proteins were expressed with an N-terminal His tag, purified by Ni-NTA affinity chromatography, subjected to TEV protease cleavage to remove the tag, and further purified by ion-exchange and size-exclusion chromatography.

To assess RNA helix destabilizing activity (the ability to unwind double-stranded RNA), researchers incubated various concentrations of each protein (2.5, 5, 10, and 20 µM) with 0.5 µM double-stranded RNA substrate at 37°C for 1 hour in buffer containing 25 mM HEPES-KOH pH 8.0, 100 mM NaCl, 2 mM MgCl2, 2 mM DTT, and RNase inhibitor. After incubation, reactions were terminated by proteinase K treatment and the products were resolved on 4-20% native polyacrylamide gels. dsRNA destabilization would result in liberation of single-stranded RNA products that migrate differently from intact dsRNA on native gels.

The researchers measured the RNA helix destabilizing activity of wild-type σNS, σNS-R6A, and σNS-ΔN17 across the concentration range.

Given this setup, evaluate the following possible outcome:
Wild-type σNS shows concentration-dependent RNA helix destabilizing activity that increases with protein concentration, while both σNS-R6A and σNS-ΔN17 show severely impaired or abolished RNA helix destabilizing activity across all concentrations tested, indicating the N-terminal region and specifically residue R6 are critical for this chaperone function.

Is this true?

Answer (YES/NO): YES